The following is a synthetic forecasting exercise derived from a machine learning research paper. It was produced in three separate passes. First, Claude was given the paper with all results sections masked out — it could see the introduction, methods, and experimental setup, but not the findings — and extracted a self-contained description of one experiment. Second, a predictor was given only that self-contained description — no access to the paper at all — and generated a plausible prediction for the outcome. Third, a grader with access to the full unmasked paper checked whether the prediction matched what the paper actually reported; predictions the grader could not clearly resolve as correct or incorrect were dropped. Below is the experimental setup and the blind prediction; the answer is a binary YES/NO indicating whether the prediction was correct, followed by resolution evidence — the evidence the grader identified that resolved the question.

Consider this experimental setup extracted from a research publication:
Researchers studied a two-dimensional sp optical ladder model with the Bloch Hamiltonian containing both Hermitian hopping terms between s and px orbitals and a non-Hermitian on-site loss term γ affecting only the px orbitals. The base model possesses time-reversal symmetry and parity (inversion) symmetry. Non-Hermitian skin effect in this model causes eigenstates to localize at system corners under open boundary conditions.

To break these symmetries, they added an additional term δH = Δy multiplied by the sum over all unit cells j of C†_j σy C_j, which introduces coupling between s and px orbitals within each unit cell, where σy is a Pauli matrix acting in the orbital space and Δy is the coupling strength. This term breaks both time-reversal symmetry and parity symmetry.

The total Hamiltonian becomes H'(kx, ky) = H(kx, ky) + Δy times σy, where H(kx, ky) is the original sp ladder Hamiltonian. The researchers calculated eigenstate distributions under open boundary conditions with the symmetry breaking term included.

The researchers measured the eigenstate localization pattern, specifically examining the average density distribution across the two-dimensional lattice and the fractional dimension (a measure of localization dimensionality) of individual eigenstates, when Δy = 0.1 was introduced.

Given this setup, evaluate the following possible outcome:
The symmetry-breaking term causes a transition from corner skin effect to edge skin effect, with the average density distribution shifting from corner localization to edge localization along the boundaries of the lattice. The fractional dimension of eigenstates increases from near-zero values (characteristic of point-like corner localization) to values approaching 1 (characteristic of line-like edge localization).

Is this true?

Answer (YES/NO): NO